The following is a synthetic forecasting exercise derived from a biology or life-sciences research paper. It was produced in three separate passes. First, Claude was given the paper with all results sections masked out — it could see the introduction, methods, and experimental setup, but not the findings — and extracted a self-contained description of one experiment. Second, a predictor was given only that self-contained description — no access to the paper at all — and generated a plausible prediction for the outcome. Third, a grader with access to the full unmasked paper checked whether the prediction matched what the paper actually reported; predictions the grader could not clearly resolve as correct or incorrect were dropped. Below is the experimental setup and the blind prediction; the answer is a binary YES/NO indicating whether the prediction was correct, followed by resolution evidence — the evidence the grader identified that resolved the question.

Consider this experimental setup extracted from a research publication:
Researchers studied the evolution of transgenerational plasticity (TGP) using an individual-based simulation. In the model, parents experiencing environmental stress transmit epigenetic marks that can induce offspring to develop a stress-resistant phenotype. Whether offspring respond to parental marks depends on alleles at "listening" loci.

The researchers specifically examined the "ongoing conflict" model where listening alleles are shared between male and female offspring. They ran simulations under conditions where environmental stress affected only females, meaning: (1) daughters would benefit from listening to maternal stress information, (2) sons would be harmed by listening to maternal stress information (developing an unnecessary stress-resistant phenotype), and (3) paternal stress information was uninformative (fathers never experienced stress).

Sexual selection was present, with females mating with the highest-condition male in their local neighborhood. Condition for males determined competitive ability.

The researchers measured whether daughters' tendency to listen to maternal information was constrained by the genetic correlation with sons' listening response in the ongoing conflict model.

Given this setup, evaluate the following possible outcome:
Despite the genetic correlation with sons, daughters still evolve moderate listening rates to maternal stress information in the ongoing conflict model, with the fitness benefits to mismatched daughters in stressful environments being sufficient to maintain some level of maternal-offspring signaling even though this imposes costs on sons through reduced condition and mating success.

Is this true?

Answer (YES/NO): NO